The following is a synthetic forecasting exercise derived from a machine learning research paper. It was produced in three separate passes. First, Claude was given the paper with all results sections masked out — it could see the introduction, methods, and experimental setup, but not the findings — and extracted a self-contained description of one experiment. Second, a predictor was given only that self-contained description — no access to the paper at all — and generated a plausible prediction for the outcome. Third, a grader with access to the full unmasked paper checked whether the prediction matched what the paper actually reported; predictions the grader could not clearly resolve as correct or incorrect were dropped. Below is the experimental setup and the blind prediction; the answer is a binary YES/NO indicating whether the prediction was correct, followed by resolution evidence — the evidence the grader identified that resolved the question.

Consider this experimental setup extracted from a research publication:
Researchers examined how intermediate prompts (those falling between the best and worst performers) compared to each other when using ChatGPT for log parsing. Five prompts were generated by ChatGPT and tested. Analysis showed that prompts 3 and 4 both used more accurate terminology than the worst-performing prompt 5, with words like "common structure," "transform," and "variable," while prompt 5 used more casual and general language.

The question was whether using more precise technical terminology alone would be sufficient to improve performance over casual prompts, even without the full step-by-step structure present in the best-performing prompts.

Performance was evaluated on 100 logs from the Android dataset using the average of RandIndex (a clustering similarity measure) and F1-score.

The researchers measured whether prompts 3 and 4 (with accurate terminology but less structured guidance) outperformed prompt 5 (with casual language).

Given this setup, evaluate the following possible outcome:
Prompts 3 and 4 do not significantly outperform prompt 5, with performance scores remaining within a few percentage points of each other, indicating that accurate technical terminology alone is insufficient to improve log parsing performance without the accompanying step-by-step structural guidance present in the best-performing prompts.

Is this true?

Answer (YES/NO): NO